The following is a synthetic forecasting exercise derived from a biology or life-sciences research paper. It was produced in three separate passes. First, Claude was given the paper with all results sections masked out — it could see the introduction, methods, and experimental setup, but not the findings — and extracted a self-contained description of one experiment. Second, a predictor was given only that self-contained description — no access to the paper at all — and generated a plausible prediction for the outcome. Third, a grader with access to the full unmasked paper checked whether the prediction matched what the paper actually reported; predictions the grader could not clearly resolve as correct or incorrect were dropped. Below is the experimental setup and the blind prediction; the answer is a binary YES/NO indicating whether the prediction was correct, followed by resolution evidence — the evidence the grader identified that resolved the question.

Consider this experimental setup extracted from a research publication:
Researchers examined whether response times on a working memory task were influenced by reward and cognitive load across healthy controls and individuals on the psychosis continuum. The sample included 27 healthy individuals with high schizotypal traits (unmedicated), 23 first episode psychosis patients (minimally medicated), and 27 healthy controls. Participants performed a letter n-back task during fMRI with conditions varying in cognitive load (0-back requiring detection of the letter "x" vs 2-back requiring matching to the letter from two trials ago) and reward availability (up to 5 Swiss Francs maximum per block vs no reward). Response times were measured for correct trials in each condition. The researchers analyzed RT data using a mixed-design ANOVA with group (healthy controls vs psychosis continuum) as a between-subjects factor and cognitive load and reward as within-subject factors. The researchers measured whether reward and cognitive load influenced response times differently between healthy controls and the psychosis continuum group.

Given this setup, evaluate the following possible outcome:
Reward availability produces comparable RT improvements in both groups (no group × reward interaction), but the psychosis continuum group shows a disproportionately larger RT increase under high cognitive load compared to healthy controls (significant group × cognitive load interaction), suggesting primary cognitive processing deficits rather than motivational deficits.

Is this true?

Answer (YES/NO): NO